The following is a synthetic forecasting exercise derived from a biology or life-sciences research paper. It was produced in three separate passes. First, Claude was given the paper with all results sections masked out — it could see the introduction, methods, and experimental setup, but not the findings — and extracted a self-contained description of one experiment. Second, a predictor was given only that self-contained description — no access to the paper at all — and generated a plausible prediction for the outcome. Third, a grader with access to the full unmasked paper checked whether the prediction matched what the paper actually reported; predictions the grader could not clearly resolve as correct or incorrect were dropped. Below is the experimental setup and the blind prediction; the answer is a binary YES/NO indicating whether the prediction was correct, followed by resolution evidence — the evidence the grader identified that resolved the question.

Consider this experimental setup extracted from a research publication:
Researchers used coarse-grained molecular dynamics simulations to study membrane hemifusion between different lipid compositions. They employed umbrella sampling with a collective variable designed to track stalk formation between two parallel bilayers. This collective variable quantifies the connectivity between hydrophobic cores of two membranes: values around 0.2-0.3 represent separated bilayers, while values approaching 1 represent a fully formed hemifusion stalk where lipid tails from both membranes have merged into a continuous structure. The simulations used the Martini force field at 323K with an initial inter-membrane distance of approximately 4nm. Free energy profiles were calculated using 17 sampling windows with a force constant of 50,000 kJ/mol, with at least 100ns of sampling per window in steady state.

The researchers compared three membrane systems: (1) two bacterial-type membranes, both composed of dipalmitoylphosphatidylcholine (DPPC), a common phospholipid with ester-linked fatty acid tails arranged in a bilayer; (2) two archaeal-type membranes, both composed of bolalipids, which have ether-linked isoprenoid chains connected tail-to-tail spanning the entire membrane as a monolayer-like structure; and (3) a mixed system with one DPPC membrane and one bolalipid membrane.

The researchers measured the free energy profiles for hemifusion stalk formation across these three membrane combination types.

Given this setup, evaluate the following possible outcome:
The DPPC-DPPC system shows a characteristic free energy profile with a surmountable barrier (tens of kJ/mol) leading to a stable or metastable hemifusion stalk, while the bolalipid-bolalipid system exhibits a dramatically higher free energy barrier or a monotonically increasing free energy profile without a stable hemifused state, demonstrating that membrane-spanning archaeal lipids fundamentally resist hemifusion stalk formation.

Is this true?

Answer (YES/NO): NO